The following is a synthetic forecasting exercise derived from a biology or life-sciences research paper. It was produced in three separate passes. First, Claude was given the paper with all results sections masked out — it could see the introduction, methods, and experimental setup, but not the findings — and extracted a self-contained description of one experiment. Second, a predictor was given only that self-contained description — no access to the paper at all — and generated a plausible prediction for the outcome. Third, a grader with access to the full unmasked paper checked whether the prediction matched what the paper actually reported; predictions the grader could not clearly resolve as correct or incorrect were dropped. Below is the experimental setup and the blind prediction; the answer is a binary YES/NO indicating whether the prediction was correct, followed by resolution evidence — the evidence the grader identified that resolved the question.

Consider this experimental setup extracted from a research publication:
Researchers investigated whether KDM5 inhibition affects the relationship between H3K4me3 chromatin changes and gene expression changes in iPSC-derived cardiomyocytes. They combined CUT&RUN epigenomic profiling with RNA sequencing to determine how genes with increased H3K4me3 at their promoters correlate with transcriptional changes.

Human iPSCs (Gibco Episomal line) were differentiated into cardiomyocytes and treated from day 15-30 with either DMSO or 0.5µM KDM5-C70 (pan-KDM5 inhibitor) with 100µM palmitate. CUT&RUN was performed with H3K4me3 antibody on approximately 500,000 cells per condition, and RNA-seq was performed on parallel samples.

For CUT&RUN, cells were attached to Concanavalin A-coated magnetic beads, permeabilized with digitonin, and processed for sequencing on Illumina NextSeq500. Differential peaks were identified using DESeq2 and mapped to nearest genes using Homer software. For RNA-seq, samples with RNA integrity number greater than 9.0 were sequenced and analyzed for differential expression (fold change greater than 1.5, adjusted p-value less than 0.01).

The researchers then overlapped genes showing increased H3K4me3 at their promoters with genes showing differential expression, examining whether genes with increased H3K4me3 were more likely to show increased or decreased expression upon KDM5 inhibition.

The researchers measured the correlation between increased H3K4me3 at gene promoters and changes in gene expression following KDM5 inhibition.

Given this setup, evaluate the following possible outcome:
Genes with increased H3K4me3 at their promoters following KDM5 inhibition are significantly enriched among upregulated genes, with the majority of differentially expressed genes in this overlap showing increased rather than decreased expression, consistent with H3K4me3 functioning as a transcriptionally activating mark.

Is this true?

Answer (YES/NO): YES